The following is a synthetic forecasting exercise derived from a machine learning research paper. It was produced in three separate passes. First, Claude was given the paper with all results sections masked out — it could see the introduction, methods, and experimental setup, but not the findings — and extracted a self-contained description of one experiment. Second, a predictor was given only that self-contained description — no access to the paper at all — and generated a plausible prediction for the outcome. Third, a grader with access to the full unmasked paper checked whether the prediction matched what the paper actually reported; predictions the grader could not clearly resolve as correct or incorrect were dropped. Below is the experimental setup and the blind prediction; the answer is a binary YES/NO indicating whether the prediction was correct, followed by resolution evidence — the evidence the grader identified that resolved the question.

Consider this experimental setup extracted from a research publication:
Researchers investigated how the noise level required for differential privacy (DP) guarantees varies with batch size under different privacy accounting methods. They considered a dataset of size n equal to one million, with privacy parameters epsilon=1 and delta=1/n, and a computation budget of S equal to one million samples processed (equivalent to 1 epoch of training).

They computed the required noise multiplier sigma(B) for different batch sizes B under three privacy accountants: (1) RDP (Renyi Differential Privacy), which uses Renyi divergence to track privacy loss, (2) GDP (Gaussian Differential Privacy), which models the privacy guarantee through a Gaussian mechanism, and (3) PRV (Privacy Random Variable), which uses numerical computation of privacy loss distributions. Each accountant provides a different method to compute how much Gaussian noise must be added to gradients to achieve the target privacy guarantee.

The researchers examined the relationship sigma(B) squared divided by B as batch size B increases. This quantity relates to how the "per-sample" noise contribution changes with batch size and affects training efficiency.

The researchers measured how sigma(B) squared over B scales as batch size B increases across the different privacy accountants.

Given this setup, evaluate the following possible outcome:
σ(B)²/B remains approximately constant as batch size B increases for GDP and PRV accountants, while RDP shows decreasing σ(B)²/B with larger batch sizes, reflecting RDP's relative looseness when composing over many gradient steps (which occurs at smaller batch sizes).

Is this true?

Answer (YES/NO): NO